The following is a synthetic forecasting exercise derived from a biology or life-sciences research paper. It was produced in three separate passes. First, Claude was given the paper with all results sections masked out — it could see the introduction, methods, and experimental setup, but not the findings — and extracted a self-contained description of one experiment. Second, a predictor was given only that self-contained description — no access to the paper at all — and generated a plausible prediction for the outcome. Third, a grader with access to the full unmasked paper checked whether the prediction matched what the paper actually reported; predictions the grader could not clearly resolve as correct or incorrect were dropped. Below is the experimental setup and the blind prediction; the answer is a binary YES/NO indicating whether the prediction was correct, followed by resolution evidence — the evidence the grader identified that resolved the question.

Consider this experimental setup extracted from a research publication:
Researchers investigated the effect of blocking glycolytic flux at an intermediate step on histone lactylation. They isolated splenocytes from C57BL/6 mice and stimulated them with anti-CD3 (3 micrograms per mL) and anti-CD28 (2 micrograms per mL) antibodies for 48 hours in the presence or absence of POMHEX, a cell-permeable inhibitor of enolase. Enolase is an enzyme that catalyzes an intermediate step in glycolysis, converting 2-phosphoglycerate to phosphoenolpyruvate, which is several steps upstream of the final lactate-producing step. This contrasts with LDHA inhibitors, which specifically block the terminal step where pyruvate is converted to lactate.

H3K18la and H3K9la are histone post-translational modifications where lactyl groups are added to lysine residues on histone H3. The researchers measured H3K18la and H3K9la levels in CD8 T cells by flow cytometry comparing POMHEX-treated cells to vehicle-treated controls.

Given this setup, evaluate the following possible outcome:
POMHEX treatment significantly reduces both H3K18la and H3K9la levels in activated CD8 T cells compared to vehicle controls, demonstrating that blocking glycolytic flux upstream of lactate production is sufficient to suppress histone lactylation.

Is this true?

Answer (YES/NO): YES